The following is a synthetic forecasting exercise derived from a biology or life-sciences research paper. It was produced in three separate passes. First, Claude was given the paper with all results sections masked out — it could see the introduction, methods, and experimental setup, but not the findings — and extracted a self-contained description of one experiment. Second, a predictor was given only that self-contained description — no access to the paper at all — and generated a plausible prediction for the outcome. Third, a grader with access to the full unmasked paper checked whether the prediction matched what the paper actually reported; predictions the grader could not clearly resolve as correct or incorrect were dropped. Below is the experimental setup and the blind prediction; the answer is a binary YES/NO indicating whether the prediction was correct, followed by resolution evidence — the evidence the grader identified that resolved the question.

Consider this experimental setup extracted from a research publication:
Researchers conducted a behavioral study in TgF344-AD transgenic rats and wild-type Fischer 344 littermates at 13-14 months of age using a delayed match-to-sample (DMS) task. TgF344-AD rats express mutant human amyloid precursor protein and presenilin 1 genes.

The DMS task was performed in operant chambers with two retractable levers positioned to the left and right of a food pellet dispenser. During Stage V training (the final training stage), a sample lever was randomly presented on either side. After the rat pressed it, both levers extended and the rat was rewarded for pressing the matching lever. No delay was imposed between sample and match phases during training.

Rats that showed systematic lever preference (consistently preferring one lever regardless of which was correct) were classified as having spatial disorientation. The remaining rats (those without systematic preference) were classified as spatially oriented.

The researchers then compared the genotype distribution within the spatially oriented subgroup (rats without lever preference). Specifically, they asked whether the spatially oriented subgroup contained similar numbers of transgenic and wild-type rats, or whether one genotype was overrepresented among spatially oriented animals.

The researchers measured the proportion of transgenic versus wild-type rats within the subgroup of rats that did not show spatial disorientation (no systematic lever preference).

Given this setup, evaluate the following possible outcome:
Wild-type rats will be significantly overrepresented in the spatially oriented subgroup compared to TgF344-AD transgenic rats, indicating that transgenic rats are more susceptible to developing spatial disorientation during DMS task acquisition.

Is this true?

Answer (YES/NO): YES